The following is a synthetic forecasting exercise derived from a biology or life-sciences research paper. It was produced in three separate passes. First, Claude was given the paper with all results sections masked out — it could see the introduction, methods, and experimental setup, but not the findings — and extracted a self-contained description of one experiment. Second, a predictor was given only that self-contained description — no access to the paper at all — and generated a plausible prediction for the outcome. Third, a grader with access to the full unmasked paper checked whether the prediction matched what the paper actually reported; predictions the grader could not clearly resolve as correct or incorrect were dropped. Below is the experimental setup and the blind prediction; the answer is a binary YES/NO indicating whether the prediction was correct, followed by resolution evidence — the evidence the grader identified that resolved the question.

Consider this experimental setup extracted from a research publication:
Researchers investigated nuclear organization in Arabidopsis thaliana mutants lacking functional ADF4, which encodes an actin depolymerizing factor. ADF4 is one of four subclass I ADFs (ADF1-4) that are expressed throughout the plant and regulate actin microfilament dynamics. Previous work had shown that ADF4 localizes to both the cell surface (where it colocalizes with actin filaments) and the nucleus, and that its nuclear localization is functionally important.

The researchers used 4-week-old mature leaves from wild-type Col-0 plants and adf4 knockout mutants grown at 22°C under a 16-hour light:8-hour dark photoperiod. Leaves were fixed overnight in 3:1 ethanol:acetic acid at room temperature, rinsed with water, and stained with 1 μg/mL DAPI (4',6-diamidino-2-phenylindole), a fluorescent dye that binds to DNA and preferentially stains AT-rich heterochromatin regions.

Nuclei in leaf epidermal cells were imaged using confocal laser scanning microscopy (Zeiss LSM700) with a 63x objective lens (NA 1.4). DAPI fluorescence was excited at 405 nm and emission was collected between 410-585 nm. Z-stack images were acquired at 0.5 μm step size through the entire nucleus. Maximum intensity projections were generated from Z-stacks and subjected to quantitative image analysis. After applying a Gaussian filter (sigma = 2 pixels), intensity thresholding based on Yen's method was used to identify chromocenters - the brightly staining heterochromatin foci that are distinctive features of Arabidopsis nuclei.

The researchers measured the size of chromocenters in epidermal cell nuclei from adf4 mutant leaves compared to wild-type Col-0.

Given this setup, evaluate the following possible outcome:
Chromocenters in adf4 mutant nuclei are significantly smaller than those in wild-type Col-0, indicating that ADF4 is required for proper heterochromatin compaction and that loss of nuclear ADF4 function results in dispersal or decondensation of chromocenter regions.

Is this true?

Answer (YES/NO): YES